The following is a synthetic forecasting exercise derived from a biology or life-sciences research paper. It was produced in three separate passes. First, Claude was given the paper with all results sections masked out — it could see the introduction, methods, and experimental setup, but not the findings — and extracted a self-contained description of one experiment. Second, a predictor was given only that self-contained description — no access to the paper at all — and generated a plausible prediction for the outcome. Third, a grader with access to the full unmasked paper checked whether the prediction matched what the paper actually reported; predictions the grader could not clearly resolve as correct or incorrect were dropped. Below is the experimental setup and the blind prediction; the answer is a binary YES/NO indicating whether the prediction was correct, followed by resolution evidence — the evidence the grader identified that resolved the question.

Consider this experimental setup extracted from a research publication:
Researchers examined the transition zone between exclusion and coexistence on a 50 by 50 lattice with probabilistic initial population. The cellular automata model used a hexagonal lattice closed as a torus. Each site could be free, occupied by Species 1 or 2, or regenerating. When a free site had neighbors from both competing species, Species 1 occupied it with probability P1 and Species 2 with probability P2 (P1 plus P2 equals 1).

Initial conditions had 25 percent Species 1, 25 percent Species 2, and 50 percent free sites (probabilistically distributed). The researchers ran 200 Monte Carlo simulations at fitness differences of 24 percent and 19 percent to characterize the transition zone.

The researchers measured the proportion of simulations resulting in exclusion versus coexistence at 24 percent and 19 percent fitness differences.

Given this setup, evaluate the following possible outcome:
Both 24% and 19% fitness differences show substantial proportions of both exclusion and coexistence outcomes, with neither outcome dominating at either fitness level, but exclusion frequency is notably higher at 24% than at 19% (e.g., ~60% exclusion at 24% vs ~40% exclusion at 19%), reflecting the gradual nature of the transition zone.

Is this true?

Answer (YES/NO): NO